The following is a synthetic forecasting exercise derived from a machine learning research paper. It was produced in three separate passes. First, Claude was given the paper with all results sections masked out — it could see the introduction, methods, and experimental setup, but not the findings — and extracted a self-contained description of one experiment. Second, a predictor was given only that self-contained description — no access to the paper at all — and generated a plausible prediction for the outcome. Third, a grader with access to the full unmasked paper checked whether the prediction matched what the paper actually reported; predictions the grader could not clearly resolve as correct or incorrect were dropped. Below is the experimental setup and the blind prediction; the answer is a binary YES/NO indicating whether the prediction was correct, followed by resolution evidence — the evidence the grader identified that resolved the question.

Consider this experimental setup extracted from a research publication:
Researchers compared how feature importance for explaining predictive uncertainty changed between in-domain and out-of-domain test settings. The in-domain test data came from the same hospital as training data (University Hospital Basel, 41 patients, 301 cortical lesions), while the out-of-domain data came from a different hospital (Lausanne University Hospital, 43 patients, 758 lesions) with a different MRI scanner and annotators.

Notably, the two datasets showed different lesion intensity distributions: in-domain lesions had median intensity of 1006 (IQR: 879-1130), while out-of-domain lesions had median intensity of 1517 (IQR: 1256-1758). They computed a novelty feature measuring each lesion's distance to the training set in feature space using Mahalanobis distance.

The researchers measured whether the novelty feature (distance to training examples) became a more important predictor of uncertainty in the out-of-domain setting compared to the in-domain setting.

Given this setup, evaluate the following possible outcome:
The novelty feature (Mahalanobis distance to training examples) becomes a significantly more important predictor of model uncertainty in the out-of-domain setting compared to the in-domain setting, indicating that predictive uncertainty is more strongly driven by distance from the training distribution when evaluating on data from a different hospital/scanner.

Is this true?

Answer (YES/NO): NO